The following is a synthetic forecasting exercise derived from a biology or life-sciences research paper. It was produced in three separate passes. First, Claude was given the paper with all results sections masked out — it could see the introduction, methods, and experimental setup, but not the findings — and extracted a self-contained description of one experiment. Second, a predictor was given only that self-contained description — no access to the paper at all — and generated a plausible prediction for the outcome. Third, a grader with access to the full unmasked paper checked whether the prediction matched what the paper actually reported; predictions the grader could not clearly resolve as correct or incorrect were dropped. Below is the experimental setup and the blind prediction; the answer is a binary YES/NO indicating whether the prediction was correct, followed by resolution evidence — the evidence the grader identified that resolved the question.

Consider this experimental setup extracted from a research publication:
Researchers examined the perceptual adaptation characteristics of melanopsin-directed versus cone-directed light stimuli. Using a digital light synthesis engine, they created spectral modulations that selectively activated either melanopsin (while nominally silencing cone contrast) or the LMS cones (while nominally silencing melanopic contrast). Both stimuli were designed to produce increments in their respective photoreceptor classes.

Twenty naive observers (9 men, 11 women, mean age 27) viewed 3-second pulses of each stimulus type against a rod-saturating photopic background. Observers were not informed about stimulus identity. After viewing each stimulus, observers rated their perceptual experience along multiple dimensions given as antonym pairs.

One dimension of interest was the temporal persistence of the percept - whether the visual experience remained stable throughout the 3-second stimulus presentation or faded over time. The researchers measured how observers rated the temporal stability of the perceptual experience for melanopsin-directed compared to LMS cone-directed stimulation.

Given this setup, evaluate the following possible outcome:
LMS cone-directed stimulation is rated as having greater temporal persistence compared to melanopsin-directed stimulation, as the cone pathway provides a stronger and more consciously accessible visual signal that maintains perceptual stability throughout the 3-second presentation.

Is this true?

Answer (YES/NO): YES